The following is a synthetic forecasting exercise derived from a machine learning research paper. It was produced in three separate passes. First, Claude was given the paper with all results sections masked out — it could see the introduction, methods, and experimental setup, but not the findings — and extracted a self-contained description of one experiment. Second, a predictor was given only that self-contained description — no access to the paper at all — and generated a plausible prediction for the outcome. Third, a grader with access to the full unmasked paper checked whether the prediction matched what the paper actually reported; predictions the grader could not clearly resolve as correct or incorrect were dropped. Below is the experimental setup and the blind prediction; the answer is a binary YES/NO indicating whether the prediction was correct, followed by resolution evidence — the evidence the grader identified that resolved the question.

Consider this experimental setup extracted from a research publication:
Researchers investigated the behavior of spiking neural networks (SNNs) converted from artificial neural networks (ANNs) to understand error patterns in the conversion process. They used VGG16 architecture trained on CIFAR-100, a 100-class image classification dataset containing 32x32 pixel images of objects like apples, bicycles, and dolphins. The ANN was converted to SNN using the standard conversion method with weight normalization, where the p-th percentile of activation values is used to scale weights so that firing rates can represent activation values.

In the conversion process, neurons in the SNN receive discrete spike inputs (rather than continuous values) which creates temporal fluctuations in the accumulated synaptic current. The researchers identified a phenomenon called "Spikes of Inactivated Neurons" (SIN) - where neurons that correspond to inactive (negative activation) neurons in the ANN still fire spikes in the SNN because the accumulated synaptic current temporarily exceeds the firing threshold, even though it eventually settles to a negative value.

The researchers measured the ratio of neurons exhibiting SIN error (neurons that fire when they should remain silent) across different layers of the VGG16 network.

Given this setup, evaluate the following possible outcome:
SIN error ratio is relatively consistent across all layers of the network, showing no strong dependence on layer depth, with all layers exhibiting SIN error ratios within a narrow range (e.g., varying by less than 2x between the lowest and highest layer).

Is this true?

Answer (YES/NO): NO